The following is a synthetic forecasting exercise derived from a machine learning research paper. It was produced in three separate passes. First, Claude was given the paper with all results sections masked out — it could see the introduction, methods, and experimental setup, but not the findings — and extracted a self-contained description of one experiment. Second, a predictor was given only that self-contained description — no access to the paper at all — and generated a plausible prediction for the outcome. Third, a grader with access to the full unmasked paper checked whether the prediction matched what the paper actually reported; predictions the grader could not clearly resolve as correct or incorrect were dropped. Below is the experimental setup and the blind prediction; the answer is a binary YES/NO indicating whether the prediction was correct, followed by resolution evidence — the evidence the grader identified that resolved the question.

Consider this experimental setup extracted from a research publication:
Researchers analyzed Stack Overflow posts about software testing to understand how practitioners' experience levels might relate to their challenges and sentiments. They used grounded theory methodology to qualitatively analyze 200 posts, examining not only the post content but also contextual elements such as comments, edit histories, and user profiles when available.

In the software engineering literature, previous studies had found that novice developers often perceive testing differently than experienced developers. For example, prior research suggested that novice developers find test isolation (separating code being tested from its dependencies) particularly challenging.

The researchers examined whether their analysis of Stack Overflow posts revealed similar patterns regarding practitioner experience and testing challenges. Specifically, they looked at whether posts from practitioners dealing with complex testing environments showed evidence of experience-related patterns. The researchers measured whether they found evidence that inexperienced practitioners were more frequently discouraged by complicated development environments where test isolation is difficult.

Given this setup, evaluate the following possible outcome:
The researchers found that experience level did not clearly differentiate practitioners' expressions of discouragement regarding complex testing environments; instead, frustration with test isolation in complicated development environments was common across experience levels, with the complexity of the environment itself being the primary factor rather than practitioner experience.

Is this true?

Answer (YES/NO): NO